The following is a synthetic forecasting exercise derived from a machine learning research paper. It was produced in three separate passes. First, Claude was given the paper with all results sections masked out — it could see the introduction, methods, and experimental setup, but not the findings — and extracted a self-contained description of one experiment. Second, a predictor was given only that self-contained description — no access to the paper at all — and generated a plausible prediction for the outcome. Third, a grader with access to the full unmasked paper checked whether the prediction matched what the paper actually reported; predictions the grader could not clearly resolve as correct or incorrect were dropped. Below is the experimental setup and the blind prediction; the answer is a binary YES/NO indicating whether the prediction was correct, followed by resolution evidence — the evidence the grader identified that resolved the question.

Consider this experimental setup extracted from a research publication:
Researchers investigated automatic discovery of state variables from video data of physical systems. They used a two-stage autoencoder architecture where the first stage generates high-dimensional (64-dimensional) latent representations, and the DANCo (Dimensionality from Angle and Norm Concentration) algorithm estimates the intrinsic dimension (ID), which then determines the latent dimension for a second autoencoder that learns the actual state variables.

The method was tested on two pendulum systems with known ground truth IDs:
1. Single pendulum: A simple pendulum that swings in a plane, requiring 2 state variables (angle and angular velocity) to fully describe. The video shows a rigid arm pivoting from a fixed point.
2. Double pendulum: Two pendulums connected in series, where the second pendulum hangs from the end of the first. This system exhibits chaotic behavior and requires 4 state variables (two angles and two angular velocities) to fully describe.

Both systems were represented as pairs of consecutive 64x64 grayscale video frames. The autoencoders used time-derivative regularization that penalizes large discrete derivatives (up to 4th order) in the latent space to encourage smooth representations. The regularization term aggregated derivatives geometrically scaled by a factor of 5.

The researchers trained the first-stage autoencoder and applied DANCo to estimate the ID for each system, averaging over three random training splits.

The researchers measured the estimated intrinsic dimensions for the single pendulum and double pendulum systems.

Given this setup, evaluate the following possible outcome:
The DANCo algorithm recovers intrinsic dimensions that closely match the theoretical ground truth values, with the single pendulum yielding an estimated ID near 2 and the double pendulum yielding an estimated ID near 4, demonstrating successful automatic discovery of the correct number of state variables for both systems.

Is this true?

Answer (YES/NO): YES